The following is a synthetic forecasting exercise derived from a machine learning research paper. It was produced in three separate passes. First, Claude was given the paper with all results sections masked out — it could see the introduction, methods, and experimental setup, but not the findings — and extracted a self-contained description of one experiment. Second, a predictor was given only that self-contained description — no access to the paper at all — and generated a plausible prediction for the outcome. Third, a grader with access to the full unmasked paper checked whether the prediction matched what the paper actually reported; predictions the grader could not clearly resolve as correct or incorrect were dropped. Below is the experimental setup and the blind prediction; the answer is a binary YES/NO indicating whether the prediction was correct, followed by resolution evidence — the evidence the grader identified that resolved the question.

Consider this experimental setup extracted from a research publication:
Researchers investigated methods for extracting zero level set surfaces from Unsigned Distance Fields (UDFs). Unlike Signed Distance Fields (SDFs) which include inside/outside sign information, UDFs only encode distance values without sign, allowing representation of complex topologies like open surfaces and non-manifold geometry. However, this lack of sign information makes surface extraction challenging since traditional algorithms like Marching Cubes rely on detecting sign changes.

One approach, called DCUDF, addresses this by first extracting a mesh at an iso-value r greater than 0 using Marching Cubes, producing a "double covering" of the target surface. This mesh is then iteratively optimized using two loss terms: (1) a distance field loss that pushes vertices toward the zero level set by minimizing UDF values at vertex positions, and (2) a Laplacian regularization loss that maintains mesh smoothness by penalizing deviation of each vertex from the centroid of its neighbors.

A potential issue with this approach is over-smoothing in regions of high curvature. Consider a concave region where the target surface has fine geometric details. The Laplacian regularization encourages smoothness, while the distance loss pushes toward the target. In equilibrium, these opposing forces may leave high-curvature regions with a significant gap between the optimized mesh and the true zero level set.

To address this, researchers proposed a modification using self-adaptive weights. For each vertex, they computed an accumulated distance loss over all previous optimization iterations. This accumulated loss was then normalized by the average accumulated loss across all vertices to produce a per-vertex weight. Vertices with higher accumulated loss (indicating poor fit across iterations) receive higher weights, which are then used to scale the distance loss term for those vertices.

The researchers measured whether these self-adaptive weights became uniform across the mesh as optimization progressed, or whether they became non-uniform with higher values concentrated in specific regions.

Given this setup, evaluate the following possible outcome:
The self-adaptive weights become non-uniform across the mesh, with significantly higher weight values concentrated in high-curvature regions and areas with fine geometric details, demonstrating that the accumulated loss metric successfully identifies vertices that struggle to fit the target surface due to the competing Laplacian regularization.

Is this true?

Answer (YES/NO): YES